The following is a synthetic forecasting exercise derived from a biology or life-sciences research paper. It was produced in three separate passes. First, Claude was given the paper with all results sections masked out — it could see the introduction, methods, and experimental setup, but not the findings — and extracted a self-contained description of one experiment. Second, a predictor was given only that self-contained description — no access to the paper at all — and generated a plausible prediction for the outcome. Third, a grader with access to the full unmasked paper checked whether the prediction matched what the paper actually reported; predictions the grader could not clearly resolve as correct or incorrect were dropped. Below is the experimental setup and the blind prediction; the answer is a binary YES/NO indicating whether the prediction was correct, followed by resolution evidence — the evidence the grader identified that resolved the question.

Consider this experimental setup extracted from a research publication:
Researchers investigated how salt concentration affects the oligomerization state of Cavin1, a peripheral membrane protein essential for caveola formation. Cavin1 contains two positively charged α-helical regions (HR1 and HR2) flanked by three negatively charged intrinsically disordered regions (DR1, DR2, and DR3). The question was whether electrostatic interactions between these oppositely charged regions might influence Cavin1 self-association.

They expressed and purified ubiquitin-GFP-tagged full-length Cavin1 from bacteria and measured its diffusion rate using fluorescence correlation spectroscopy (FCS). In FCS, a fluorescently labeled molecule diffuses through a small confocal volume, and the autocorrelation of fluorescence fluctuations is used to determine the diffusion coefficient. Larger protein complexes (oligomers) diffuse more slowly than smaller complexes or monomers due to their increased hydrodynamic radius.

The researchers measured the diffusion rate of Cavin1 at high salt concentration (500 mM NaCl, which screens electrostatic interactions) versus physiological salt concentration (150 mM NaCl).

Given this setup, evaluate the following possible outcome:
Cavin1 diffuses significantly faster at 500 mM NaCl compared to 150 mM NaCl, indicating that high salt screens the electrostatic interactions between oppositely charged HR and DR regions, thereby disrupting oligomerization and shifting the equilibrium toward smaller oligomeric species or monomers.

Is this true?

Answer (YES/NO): YES